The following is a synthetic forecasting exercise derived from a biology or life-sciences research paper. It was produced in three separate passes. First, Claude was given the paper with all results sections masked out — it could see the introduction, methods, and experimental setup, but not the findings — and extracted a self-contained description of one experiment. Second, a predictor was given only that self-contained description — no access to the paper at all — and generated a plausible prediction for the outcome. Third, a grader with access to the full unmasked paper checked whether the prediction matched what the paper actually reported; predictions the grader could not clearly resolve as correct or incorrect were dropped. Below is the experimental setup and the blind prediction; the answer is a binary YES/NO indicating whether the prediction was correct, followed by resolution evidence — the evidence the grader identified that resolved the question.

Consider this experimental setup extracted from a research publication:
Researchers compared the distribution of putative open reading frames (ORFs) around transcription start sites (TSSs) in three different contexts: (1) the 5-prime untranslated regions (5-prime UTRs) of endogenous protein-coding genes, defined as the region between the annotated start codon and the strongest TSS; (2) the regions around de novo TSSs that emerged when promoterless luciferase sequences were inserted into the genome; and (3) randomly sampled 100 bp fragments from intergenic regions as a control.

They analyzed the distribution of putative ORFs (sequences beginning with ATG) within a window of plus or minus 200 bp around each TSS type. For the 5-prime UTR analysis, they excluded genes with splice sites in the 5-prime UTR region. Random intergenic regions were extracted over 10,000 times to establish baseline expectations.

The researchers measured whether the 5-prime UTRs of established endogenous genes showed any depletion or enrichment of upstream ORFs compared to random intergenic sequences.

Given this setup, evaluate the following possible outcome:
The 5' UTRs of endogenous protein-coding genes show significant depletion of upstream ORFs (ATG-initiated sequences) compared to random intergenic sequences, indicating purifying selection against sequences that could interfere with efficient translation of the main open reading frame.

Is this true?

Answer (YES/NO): YES